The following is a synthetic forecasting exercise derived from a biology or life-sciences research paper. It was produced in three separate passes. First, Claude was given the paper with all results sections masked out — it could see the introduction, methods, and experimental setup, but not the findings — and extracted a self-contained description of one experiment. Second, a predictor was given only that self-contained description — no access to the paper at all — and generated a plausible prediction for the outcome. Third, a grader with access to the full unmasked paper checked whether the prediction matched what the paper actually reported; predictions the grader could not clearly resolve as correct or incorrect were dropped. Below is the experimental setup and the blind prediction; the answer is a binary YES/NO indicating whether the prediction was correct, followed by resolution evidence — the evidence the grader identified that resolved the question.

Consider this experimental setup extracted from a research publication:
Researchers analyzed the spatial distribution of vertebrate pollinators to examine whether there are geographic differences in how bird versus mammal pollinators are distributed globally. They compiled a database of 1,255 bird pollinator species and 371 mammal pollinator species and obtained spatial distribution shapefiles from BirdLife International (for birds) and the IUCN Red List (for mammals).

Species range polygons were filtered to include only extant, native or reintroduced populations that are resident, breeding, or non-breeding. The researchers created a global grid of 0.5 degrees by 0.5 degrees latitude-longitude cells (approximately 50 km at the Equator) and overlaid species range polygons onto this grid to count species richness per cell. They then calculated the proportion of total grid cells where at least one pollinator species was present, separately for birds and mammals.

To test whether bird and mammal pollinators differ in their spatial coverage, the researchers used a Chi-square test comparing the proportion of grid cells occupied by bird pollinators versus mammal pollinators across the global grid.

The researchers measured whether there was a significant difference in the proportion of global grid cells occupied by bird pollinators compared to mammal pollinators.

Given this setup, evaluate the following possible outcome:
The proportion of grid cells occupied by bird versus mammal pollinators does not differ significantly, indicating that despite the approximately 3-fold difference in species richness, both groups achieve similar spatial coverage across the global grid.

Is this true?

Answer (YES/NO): NO